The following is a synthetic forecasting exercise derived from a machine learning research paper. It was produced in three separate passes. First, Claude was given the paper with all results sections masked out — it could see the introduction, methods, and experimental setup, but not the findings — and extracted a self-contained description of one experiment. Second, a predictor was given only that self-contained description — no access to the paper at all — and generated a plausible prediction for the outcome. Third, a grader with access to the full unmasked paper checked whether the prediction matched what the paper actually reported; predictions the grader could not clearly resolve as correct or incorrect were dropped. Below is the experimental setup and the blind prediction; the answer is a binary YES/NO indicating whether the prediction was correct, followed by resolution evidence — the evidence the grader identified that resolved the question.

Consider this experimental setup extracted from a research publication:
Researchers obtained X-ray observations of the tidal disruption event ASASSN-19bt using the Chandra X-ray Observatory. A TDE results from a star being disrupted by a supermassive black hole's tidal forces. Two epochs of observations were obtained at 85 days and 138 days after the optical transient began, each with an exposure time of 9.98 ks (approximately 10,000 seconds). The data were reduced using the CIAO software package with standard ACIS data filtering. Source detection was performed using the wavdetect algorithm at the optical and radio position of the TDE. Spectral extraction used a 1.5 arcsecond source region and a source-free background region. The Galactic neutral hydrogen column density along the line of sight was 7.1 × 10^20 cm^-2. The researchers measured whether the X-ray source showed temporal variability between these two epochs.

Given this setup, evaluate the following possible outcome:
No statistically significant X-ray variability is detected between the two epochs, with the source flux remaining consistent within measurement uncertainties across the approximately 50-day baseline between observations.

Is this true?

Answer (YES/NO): YES